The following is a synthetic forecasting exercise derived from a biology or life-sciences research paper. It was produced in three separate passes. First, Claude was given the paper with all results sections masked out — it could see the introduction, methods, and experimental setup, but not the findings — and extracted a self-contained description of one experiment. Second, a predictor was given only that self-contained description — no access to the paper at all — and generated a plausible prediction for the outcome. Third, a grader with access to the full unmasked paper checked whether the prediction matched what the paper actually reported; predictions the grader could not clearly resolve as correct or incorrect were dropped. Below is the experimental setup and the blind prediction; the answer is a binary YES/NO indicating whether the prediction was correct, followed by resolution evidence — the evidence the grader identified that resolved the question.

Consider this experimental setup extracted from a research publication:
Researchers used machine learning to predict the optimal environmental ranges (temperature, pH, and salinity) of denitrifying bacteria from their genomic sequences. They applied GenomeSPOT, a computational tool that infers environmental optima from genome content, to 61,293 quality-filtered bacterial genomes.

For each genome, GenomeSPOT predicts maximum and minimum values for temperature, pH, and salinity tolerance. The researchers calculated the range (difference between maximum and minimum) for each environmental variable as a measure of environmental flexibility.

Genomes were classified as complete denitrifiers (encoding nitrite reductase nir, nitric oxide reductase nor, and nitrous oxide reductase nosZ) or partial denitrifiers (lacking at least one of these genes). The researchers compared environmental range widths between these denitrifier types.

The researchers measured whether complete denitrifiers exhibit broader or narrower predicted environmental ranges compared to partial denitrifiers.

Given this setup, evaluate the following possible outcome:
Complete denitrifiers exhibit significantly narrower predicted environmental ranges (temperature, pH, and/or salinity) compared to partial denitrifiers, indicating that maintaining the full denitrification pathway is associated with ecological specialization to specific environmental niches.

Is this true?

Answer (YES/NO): NO